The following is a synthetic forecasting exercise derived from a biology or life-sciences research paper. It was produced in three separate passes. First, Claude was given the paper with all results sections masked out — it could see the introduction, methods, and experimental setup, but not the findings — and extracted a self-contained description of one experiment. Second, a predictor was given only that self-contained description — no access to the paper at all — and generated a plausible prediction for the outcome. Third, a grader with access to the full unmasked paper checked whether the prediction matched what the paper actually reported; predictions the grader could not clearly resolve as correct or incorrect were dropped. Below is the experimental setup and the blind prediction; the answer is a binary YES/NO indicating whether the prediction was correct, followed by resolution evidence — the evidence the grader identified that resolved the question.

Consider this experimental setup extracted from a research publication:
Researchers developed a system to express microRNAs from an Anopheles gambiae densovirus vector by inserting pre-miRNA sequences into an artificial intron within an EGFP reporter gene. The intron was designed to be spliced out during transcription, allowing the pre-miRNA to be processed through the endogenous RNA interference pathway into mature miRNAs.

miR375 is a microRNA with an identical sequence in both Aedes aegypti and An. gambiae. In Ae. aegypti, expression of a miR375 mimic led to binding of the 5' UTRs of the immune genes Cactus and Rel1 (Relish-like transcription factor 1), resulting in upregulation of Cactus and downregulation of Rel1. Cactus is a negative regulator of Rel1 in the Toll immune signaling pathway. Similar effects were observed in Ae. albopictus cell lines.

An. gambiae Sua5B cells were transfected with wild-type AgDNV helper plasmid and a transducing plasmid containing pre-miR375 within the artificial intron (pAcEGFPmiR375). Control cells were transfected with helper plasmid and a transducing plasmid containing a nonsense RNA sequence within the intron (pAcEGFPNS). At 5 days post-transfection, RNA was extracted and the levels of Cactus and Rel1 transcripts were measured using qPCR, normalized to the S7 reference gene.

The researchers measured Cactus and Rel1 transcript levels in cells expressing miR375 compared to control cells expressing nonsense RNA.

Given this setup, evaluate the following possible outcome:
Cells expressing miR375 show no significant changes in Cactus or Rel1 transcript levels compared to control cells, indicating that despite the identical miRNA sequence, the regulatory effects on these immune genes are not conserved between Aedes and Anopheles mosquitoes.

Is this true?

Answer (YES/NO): NO